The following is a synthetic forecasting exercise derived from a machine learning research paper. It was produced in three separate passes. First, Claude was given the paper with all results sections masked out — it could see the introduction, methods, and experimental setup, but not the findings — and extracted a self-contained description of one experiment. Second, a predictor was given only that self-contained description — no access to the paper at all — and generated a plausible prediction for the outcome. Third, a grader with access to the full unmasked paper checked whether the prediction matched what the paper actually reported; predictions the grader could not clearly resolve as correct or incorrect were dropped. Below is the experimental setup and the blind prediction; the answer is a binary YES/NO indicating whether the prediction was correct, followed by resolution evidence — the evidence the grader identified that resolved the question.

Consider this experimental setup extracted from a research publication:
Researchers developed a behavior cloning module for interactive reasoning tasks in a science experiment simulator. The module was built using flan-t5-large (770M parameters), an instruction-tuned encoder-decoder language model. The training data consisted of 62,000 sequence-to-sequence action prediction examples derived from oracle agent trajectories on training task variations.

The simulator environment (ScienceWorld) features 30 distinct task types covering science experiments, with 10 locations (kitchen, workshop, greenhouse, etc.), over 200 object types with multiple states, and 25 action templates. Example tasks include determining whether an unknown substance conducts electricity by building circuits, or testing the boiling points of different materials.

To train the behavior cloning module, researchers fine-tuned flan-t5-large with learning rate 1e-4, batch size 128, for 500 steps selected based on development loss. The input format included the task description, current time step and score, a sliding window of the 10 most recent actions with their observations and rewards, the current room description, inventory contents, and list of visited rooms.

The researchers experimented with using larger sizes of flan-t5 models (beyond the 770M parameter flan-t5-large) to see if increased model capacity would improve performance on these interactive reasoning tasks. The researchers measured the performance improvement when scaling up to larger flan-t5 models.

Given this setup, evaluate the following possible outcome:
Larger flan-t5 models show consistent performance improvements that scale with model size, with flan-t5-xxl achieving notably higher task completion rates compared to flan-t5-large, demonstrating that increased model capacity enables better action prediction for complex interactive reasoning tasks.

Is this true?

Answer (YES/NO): NO